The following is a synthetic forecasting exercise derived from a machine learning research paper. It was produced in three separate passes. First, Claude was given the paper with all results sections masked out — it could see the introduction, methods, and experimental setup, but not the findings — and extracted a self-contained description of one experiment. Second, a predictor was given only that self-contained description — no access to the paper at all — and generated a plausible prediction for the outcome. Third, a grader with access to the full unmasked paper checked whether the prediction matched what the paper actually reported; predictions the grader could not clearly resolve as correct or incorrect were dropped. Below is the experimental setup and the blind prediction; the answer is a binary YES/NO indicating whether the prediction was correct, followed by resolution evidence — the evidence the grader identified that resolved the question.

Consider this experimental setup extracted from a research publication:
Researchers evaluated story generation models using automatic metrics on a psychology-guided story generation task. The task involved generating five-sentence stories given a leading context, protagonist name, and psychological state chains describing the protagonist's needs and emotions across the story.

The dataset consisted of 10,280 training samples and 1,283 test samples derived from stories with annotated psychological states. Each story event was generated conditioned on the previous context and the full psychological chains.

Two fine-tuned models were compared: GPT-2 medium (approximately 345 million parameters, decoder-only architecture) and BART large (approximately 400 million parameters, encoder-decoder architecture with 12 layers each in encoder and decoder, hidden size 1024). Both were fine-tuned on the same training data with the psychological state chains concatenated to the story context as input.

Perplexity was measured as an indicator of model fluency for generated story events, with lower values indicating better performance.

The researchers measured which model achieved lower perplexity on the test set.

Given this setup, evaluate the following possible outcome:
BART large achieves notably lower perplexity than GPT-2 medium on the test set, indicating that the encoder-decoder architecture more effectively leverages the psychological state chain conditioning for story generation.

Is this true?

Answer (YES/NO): NO